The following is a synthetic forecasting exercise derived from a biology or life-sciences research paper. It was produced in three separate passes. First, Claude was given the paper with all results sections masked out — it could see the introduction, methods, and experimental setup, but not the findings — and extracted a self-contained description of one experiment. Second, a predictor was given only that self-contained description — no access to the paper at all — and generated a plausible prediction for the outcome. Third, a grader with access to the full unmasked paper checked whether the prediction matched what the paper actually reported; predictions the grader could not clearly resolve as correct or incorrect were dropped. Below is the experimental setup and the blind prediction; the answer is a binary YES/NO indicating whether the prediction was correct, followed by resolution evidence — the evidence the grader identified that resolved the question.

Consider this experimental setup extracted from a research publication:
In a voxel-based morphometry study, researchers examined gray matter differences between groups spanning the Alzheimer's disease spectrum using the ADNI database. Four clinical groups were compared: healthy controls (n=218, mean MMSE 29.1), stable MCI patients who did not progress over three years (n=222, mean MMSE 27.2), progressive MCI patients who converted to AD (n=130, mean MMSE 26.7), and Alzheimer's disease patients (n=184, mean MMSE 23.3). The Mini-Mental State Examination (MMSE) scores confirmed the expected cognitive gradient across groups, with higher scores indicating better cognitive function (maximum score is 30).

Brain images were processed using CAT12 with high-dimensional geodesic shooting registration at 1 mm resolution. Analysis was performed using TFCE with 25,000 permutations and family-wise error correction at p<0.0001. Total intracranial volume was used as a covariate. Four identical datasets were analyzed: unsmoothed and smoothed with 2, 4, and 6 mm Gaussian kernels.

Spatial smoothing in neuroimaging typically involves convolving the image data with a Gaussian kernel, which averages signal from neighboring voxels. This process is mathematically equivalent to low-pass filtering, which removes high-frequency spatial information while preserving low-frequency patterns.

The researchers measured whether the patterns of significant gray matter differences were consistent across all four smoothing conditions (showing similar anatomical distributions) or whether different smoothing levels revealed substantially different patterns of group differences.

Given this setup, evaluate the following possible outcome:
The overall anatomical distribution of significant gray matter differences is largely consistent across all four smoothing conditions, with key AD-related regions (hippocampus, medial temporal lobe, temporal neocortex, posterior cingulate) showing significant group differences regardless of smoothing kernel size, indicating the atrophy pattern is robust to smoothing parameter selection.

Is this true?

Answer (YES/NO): YES